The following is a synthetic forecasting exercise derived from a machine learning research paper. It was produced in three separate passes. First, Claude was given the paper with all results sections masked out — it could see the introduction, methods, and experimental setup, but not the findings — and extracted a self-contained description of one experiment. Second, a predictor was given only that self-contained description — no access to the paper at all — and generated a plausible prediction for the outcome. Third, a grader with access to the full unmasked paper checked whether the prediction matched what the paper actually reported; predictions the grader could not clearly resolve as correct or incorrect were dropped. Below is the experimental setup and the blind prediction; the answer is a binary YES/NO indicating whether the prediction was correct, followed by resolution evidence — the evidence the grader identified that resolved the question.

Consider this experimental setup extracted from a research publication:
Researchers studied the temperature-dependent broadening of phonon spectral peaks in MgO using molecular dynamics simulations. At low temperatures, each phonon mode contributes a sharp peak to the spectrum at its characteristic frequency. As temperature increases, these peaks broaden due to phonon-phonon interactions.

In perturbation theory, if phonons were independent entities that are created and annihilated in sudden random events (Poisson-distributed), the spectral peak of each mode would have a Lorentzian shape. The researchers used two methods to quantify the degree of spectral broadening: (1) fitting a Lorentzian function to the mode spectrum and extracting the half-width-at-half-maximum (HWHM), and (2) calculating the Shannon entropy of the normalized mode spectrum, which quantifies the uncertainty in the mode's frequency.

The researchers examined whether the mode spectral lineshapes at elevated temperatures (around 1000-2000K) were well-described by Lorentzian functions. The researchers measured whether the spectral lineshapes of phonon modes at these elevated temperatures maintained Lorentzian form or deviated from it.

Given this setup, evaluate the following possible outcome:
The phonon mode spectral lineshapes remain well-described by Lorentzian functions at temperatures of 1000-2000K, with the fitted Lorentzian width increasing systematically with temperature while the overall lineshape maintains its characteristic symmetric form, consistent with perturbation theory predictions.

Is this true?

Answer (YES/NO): NO